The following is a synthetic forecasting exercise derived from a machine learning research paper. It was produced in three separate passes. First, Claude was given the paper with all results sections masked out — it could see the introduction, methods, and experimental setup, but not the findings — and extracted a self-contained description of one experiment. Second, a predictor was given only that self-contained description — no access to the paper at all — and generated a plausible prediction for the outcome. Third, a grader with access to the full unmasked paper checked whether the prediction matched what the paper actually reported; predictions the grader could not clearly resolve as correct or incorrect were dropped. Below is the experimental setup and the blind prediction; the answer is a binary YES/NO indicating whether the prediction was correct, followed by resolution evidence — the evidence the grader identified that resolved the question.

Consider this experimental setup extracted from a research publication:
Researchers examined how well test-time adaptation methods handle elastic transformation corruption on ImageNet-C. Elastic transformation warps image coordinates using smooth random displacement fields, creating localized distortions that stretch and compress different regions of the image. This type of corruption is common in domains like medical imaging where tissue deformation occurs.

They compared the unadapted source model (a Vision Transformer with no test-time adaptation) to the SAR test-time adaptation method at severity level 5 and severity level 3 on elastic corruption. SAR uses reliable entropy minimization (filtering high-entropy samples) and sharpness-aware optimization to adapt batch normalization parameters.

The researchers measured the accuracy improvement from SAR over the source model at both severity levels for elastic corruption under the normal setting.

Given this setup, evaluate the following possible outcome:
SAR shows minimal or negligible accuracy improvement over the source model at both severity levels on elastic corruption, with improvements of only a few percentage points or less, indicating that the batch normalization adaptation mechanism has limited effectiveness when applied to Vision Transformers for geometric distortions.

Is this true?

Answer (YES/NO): NO